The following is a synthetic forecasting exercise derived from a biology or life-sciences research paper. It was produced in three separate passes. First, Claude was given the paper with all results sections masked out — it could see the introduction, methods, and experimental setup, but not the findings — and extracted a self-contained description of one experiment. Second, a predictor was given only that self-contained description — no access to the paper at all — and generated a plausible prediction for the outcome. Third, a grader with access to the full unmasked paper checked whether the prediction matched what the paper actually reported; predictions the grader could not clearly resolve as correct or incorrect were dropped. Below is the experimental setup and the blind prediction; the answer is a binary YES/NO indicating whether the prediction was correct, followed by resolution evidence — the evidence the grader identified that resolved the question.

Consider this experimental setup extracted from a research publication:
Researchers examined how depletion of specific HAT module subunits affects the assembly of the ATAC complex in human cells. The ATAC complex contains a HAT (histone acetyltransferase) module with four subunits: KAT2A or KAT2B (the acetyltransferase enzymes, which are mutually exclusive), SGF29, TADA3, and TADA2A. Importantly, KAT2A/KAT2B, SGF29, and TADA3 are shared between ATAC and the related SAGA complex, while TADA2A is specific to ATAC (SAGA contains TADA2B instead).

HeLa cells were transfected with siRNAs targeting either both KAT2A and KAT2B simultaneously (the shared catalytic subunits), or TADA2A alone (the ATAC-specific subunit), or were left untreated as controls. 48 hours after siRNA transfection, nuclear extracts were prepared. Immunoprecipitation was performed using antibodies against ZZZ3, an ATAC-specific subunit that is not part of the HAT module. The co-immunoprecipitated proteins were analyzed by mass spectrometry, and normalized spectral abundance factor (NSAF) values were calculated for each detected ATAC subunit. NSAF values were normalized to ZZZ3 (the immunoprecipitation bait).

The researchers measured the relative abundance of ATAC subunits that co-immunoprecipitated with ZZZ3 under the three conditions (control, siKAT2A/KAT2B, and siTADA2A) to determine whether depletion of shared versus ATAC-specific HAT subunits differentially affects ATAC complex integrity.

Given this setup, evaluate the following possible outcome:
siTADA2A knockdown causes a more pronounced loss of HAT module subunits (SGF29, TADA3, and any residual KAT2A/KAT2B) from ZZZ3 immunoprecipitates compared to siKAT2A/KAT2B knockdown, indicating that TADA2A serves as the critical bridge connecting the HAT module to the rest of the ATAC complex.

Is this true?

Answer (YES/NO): NO